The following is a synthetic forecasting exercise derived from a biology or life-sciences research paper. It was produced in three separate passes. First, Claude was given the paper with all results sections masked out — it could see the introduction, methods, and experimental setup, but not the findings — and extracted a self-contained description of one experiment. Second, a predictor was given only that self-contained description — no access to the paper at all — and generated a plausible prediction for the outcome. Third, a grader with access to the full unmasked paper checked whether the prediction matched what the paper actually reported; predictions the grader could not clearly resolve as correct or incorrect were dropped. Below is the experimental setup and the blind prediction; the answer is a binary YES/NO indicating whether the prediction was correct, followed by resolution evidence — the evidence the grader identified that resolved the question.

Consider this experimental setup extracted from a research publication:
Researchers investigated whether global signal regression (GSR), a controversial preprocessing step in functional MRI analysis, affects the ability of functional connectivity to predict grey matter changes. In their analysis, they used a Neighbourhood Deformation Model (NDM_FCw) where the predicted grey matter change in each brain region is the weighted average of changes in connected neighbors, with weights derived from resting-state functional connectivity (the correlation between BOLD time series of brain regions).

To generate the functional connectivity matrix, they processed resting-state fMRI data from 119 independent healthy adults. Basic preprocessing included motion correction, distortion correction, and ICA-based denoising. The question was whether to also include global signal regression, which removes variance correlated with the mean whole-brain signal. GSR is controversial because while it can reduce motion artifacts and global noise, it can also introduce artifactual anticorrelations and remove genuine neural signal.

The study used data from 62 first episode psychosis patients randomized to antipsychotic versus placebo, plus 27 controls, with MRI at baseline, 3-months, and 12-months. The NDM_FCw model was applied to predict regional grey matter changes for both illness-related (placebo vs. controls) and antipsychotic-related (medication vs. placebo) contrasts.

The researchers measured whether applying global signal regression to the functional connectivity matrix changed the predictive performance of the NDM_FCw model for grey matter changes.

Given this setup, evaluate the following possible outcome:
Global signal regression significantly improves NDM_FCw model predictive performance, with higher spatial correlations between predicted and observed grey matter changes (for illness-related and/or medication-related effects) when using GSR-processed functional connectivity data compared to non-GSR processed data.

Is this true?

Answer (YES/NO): NO